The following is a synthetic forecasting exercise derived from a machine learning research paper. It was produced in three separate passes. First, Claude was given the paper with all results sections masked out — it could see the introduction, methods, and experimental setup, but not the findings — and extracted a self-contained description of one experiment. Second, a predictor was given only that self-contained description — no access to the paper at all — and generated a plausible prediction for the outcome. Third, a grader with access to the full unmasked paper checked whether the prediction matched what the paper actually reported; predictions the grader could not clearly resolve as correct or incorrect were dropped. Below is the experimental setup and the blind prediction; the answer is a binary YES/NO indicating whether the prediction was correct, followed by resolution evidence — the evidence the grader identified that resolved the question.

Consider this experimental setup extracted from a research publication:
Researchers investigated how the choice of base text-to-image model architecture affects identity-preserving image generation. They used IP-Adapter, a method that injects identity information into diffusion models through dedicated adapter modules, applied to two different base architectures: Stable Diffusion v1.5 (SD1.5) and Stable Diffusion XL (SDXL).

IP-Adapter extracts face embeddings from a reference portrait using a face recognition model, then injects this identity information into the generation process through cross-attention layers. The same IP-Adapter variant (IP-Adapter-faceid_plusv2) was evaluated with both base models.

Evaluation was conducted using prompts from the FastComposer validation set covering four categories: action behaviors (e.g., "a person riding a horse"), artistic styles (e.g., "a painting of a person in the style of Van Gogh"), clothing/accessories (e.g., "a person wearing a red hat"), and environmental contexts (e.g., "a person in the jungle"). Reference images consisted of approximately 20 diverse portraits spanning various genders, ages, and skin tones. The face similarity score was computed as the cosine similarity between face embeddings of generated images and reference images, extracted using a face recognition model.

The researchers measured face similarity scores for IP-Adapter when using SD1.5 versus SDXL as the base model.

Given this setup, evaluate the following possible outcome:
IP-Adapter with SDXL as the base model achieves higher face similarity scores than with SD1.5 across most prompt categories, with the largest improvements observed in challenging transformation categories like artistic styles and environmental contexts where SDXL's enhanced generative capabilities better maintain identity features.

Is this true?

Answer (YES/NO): NO